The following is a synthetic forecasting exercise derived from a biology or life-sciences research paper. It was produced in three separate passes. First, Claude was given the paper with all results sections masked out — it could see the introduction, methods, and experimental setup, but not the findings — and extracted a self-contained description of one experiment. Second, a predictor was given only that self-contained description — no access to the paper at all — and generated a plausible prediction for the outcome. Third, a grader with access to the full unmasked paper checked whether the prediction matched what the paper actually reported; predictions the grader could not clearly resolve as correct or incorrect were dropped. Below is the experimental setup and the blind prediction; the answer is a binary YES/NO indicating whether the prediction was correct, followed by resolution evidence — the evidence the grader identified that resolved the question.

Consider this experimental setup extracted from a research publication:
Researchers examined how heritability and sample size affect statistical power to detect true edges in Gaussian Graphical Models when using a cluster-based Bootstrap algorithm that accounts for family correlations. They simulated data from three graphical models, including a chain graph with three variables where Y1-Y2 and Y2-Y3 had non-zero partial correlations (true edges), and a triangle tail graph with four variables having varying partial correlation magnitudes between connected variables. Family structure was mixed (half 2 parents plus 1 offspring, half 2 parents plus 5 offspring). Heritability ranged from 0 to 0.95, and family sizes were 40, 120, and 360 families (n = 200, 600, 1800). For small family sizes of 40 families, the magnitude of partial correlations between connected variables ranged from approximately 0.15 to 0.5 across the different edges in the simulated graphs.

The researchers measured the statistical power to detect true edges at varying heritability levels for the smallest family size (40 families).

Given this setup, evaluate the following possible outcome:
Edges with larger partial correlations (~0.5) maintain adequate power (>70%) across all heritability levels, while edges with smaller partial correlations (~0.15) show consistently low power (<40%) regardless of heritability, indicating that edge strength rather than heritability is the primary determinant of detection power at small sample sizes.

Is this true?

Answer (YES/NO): NO